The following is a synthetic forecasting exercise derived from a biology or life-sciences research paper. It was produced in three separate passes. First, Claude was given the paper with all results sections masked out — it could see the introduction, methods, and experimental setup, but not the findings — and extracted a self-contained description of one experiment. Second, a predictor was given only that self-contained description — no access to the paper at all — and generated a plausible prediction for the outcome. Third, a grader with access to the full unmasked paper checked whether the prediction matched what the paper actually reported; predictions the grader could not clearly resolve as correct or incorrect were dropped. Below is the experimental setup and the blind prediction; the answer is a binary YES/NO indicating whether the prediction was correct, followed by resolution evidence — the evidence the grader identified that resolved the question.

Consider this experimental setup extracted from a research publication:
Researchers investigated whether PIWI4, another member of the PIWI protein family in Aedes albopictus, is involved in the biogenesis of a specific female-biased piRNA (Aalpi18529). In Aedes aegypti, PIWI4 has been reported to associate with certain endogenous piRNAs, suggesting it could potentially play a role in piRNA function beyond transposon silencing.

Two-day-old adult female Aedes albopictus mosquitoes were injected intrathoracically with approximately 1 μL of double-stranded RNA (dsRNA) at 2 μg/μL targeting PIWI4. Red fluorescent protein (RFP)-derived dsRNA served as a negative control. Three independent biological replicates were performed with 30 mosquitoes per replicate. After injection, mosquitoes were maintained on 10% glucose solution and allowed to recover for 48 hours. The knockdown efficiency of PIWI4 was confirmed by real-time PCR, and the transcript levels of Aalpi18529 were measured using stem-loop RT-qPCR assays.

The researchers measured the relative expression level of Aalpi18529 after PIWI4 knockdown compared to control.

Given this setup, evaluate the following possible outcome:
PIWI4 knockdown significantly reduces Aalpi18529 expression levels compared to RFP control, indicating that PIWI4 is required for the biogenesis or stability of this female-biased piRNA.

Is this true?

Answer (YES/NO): NO